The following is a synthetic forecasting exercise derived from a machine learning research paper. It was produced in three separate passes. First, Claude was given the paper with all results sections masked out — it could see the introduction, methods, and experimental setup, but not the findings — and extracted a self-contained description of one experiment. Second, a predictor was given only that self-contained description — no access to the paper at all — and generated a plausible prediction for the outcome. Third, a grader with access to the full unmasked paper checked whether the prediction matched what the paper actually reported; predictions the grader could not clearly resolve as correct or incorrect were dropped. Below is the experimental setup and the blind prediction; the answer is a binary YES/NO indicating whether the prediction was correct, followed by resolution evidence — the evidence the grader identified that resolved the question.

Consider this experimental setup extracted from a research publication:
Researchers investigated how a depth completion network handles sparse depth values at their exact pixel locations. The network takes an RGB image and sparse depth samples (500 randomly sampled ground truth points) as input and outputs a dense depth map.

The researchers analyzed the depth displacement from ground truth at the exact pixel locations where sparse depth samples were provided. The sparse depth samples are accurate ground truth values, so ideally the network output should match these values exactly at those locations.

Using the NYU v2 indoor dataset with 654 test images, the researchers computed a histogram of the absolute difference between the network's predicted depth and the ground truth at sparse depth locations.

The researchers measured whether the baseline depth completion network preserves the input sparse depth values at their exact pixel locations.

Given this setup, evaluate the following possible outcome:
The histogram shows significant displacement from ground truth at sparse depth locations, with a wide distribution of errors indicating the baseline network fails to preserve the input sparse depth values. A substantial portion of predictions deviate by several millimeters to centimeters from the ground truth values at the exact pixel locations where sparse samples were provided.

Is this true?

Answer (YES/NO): YES